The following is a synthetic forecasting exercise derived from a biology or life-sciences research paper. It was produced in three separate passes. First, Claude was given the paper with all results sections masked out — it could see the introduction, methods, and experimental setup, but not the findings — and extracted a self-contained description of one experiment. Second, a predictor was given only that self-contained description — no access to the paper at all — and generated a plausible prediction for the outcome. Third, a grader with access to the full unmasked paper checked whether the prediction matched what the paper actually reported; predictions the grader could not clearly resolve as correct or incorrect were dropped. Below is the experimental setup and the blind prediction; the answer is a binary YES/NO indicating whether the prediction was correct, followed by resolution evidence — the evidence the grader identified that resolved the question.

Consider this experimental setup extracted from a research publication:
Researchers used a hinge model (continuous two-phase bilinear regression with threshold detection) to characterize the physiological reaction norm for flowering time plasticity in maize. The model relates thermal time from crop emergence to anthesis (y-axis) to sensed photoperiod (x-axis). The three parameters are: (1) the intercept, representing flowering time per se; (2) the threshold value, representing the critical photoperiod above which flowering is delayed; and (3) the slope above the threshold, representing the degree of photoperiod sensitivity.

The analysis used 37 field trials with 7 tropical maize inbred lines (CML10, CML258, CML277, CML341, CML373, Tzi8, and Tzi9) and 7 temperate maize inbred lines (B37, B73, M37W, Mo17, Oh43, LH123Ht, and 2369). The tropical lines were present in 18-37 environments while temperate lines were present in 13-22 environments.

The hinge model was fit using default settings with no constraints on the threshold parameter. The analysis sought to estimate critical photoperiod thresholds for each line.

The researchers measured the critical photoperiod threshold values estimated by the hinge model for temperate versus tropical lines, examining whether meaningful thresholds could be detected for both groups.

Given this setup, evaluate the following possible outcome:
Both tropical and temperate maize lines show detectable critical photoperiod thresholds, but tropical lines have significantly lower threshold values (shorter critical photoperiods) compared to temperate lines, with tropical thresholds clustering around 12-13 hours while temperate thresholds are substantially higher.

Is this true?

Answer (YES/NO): NO